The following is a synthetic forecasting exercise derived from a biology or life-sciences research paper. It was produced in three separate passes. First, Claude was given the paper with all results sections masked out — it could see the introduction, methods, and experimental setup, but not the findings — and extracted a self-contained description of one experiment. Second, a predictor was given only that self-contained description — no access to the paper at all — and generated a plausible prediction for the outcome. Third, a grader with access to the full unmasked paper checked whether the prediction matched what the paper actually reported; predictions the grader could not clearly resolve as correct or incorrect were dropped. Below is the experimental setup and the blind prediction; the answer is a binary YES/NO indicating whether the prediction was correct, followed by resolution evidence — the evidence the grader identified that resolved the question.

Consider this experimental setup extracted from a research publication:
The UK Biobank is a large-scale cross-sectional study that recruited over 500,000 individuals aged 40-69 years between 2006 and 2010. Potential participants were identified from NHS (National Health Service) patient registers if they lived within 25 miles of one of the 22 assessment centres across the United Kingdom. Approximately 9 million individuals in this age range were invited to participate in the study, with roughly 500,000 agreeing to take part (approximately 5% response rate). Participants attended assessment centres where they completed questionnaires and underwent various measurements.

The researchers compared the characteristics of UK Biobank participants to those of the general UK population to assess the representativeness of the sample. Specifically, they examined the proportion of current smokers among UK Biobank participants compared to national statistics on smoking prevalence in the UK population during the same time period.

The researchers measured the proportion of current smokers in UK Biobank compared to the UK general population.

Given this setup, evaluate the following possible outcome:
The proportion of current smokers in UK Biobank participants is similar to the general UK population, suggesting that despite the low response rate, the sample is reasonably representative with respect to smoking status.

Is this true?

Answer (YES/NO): NO